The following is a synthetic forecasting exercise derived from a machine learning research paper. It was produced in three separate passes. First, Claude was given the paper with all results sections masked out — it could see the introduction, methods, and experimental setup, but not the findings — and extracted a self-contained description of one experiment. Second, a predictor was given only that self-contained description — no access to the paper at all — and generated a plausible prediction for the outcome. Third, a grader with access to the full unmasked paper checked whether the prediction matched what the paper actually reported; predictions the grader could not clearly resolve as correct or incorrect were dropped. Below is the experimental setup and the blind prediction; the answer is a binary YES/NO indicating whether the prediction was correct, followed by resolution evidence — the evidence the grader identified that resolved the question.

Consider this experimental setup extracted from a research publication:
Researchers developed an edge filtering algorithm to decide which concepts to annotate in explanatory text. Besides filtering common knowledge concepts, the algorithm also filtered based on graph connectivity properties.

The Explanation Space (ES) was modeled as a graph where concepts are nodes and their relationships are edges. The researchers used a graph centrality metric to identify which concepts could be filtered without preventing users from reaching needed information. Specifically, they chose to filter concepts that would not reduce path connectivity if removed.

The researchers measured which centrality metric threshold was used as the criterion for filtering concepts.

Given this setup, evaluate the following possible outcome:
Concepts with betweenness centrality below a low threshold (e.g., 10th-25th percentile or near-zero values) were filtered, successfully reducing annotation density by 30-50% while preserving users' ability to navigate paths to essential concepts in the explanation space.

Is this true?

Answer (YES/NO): NO